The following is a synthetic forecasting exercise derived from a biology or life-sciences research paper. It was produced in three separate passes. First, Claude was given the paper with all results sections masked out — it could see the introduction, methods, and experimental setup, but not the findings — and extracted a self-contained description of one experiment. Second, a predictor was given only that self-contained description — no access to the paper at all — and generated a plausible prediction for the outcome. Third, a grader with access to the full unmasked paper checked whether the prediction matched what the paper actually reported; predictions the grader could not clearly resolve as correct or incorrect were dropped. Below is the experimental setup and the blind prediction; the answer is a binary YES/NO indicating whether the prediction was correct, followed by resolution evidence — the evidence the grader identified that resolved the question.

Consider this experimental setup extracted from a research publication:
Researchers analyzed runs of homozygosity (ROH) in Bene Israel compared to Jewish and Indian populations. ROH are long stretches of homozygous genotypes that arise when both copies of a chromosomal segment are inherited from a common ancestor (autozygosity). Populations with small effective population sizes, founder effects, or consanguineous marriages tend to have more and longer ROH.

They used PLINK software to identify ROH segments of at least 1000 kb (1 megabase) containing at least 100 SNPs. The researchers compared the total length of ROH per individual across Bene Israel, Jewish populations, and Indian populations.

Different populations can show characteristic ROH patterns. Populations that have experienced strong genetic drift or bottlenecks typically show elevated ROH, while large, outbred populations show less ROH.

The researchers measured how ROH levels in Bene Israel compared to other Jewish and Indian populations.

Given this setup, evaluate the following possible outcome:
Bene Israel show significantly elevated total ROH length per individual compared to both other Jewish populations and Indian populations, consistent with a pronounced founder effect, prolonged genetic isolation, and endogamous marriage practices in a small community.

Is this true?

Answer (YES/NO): YES